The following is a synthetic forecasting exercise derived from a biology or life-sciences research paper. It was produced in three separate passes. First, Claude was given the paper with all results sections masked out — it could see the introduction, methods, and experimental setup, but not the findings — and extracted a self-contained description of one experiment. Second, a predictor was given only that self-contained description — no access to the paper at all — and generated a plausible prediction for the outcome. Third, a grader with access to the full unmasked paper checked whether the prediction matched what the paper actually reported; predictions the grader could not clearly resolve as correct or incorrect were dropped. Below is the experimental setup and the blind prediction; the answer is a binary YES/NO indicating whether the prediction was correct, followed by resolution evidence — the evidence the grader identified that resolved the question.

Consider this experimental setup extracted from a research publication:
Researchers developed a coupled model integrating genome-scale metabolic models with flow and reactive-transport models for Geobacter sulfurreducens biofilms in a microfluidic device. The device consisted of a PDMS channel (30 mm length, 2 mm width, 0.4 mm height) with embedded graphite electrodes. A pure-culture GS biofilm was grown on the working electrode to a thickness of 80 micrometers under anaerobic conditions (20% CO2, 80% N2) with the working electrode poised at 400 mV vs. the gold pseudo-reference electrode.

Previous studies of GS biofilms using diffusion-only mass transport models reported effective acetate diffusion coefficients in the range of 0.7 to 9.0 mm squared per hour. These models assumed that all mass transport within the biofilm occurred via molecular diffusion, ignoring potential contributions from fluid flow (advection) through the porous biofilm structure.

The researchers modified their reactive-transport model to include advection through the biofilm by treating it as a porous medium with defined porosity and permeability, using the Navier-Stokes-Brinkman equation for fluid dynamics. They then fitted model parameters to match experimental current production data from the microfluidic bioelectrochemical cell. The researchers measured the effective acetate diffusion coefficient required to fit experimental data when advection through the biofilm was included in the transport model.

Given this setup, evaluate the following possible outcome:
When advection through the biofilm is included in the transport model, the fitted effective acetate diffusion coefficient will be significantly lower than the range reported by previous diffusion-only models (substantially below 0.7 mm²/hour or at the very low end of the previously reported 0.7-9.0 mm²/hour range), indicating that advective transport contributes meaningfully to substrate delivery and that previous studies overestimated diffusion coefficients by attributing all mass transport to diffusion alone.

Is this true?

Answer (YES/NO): YES